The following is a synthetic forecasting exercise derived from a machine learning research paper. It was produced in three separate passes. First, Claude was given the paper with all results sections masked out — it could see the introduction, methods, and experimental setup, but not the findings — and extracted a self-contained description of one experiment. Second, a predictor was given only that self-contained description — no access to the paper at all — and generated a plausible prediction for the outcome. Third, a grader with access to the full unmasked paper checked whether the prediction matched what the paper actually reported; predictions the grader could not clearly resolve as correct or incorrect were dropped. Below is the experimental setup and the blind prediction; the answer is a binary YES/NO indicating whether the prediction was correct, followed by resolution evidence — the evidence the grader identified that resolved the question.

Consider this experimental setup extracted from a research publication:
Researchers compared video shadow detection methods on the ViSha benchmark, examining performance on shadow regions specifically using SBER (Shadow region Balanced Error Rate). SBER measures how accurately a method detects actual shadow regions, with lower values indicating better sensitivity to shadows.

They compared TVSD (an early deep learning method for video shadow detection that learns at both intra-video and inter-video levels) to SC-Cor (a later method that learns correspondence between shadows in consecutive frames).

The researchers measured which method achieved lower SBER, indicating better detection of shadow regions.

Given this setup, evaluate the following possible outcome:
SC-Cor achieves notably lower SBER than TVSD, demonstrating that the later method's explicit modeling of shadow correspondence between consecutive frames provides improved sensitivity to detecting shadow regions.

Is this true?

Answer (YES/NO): YES